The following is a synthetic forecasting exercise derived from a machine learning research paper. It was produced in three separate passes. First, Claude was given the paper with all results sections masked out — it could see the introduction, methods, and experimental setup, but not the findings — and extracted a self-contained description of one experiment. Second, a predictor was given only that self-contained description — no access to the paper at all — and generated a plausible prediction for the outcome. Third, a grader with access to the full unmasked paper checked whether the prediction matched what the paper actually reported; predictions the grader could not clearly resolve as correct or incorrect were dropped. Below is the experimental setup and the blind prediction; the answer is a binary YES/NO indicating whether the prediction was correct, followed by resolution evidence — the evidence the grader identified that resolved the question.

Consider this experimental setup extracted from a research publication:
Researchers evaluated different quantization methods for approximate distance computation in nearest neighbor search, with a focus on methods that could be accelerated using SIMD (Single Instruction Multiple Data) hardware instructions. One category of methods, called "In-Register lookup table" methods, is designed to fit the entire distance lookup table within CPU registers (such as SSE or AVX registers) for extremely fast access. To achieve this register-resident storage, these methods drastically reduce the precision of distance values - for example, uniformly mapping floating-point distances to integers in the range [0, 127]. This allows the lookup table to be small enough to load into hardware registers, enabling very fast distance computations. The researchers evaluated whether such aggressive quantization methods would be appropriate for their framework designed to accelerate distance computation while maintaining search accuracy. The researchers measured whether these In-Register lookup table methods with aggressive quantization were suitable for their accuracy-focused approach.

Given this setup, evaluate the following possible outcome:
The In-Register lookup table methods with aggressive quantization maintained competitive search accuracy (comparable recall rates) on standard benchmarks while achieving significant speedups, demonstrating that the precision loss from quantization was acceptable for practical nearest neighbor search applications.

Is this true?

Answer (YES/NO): NO